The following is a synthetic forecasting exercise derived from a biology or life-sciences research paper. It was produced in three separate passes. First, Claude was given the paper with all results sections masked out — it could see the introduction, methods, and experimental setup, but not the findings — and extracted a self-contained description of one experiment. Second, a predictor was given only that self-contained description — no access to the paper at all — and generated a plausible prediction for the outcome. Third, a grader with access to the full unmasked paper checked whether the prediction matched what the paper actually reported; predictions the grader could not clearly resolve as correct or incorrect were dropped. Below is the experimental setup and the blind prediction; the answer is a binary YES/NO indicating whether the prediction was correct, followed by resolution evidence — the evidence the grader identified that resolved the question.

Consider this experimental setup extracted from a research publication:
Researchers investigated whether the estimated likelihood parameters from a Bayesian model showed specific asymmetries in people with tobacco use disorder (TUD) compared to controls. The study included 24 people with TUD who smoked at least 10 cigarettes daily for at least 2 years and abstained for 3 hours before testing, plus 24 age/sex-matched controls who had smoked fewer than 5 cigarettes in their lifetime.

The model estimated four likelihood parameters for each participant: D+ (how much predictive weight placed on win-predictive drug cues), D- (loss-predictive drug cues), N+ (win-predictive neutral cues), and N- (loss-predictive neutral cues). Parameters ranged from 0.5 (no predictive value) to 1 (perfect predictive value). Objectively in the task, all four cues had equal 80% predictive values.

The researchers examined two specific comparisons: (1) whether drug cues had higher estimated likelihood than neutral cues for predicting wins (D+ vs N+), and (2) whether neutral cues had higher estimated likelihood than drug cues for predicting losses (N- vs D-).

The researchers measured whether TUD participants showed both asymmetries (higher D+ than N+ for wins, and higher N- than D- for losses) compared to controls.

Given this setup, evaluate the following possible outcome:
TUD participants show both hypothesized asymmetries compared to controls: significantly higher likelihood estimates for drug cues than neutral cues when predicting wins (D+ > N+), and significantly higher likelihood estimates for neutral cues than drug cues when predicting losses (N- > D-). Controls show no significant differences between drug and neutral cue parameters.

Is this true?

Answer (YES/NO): NO